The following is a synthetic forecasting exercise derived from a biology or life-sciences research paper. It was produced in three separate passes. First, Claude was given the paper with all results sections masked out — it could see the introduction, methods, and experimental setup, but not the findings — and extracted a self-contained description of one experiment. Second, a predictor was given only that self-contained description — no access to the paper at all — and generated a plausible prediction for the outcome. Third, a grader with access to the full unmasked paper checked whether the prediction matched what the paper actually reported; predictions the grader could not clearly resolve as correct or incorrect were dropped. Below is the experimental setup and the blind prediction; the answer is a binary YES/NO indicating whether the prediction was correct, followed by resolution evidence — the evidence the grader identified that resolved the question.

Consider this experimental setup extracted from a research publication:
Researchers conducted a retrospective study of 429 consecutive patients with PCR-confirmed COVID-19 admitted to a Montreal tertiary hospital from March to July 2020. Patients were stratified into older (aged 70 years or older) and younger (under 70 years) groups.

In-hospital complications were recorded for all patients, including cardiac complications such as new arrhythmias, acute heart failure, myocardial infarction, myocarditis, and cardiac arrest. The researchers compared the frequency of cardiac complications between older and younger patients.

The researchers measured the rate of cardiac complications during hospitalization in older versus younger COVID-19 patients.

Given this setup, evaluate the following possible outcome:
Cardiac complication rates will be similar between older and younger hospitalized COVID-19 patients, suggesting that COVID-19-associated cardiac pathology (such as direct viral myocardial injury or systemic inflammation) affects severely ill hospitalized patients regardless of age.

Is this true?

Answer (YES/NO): NO